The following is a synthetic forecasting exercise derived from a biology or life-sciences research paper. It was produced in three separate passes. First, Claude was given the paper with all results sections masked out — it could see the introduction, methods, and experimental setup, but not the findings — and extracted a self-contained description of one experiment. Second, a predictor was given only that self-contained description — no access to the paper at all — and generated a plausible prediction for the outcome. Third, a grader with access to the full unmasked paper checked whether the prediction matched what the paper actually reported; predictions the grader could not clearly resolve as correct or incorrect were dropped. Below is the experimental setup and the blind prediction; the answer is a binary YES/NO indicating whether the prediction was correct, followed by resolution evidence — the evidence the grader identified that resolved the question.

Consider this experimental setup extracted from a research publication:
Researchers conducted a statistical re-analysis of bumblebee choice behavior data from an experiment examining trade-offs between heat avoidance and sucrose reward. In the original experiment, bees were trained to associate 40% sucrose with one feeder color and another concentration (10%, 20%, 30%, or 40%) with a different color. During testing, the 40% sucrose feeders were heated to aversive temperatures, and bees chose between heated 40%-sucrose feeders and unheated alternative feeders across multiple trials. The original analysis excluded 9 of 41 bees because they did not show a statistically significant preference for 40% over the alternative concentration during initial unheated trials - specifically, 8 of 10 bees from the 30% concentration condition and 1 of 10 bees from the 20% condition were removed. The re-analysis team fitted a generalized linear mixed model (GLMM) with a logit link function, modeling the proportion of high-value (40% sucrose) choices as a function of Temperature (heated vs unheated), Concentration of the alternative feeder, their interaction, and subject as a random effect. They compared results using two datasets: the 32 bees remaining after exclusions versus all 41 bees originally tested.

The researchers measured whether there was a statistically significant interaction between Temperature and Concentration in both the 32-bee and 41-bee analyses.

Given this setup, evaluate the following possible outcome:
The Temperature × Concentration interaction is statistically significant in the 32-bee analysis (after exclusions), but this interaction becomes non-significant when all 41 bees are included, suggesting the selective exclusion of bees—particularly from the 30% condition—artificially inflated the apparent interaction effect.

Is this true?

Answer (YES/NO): YES